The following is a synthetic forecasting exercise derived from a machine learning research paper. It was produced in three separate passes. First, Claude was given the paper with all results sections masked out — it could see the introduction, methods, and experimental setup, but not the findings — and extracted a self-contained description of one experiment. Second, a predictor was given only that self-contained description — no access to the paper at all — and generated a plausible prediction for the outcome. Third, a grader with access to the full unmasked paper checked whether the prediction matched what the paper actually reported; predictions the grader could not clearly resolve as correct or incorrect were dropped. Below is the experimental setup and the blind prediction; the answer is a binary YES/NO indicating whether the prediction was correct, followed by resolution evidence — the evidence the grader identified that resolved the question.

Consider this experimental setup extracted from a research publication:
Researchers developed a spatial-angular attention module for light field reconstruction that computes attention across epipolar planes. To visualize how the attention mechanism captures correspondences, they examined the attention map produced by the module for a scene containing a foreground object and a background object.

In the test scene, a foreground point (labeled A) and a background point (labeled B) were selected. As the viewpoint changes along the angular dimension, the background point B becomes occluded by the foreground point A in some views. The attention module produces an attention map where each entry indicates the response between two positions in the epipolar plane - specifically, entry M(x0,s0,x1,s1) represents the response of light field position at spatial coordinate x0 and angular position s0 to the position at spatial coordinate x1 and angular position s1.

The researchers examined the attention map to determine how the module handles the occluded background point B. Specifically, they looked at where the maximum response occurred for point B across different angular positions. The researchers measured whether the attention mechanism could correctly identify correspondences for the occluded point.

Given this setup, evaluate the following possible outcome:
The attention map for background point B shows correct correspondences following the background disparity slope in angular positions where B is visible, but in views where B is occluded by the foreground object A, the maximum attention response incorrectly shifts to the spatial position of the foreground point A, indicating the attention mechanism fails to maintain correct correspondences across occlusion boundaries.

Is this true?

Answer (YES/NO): NO